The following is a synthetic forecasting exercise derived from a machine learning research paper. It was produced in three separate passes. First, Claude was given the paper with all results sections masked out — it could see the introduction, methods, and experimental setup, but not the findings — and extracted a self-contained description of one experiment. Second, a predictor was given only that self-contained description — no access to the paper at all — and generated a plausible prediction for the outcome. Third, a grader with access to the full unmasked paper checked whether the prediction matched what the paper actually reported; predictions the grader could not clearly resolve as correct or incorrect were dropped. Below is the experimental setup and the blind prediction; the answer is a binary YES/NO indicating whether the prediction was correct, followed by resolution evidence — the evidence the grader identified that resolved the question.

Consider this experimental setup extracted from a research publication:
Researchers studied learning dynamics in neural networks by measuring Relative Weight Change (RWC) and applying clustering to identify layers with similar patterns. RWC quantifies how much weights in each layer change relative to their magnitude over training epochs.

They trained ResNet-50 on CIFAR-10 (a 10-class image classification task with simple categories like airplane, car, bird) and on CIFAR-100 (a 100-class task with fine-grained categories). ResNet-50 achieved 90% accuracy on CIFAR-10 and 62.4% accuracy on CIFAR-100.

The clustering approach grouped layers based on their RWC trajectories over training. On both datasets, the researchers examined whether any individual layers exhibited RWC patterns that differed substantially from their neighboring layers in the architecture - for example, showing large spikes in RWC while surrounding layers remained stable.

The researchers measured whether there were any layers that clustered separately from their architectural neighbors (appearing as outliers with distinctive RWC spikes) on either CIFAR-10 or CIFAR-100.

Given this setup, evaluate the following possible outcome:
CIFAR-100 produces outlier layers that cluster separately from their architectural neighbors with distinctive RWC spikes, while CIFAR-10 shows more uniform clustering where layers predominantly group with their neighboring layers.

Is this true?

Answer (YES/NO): NO